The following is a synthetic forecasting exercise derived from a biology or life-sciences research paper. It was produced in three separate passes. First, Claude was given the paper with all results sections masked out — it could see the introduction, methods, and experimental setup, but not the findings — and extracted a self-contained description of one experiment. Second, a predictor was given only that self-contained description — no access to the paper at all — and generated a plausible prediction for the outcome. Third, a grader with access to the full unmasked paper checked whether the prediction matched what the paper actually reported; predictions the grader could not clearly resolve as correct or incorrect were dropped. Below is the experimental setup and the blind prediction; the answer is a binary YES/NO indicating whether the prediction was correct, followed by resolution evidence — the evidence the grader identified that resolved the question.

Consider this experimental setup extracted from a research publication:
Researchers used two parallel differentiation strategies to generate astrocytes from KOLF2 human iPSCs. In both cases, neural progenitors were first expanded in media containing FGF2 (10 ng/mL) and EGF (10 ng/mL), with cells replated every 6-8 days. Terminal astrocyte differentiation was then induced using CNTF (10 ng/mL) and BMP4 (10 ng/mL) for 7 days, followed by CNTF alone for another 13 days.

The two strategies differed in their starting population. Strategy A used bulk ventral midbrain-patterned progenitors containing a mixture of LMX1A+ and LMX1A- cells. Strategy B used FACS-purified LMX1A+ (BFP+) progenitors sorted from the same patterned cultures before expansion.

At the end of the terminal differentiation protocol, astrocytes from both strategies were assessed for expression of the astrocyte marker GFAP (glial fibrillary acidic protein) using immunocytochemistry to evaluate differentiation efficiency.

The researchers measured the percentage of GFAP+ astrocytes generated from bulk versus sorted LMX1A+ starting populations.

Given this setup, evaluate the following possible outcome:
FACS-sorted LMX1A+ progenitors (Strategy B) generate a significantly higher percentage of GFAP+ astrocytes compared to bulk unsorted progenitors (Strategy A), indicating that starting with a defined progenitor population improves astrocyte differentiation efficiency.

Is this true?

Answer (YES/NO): NO